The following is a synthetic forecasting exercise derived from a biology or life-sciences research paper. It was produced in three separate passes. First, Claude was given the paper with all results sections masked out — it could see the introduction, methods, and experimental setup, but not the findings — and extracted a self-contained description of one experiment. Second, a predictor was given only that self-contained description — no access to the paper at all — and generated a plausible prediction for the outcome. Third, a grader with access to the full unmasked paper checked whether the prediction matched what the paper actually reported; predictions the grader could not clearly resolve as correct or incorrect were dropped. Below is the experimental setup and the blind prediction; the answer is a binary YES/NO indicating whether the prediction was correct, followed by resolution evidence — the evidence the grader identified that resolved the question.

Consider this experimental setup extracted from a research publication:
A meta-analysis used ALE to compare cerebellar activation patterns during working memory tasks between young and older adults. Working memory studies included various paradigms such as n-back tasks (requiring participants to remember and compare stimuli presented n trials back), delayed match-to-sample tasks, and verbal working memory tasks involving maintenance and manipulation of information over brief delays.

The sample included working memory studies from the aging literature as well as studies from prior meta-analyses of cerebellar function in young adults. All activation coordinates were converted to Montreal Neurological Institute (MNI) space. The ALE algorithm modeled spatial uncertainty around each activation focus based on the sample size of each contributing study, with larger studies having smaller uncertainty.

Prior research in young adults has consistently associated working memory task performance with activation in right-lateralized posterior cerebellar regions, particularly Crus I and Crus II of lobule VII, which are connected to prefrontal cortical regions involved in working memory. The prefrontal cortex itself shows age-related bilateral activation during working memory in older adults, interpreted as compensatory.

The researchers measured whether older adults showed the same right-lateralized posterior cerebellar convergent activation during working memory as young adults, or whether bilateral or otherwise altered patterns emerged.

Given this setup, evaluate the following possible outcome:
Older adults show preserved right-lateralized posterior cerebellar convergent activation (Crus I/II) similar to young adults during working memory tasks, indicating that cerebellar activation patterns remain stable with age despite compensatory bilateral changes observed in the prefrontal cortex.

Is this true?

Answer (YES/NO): NO